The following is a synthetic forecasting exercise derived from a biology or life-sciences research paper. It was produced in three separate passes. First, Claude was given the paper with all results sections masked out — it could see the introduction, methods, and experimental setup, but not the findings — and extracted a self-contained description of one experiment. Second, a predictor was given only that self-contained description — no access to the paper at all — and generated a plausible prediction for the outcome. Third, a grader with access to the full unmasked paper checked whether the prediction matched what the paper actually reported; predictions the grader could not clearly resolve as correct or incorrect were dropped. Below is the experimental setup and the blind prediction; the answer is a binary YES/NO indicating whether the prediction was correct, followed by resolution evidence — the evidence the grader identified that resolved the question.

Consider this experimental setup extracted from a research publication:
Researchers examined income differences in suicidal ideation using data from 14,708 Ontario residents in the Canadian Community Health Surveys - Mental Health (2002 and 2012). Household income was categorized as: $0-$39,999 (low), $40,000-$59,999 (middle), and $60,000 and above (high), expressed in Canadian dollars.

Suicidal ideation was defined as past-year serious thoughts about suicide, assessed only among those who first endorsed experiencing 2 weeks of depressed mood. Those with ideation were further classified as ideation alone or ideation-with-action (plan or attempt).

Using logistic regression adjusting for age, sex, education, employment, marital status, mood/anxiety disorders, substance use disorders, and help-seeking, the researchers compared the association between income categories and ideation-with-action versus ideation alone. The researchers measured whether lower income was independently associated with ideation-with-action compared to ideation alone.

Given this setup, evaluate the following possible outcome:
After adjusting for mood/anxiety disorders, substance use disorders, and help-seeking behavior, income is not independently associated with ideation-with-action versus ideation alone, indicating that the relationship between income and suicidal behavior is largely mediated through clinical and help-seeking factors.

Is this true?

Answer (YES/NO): NO